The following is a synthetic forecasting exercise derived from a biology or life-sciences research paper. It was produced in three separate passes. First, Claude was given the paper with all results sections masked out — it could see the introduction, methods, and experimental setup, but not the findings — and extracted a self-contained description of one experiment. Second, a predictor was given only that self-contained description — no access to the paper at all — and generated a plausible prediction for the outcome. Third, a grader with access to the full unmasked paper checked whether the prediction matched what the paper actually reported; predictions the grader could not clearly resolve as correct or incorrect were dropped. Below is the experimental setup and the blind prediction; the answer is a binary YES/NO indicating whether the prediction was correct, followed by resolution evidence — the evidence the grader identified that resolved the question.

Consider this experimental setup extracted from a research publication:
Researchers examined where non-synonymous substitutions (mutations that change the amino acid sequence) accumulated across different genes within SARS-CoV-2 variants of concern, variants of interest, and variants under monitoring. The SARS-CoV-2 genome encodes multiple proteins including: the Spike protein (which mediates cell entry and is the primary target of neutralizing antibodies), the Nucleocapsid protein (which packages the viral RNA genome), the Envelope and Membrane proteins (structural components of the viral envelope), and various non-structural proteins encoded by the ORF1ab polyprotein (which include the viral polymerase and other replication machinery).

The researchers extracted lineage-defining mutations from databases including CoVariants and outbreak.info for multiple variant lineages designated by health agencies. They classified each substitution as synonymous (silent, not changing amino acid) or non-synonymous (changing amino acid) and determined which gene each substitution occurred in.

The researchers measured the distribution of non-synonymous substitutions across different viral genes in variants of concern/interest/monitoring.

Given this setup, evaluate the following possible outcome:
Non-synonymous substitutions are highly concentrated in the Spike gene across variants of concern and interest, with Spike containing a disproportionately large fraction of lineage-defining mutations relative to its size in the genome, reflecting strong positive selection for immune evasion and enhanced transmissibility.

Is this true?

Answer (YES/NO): YES